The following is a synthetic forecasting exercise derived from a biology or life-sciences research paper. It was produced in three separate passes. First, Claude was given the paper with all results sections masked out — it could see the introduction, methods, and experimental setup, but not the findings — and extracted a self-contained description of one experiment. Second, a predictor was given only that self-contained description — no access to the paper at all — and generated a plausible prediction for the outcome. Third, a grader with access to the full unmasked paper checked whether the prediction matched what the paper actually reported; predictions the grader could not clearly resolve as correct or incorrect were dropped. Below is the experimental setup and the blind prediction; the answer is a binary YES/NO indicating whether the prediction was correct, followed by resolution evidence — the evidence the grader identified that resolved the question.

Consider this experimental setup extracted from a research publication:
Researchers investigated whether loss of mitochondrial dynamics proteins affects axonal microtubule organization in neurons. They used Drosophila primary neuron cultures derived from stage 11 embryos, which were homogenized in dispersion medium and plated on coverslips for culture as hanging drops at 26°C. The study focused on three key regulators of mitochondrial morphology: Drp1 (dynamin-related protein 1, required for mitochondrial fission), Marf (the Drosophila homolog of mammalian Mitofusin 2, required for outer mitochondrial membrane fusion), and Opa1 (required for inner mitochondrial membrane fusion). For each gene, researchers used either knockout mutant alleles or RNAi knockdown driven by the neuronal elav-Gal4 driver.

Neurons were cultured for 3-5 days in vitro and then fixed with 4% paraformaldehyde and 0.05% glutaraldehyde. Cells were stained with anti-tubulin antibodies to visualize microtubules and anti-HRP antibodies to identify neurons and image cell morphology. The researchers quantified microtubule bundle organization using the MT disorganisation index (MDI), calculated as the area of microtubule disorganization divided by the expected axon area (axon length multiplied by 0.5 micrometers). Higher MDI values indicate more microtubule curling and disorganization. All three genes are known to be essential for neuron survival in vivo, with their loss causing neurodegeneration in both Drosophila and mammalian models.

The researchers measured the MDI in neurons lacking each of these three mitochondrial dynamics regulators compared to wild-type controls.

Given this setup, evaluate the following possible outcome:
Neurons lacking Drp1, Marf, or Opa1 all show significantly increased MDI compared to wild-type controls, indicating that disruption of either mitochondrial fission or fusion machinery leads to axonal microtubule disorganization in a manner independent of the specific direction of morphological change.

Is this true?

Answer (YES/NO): NO